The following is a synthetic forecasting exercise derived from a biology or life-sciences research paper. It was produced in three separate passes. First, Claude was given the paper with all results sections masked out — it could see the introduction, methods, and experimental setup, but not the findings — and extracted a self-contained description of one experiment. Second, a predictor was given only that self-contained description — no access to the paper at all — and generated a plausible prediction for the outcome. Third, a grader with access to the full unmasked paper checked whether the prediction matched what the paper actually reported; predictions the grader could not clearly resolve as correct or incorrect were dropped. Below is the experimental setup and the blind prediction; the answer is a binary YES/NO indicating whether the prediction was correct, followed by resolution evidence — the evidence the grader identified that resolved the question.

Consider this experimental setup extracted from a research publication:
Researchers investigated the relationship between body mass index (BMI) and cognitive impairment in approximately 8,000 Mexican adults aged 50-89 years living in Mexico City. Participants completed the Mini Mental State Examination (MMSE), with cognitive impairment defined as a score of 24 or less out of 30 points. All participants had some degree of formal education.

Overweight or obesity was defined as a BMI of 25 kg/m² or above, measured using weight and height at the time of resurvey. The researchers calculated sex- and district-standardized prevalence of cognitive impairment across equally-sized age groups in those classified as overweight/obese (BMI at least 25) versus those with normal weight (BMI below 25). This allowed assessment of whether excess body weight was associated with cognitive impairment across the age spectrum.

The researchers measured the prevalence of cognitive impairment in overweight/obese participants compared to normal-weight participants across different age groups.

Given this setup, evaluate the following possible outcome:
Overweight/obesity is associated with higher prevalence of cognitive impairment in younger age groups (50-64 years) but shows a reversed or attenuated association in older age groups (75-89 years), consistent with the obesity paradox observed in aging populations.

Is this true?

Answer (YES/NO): NO